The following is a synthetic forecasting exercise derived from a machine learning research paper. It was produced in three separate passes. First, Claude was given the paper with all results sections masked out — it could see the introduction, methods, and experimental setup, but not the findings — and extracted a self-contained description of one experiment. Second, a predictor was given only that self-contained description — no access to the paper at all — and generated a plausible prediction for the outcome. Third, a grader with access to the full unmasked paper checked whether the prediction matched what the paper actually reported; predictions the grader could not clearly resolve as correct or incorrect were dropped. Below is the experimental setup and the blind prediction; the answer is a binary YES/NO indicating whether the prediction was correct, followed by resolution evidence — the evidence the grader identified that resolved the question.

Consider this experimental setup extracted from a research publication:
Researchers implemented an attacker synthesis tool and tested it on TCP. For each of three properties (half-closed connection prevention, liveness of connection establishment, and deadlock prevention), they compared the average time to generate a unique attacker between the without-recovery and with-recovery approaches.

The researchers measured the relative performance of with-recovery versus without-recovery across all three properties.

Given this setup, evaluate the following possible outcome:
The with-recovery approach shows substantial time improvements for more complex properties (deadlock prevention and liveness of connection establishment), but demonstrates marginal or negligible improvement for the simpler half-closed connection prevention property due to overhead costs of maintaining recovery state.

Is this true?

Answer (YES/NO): NO